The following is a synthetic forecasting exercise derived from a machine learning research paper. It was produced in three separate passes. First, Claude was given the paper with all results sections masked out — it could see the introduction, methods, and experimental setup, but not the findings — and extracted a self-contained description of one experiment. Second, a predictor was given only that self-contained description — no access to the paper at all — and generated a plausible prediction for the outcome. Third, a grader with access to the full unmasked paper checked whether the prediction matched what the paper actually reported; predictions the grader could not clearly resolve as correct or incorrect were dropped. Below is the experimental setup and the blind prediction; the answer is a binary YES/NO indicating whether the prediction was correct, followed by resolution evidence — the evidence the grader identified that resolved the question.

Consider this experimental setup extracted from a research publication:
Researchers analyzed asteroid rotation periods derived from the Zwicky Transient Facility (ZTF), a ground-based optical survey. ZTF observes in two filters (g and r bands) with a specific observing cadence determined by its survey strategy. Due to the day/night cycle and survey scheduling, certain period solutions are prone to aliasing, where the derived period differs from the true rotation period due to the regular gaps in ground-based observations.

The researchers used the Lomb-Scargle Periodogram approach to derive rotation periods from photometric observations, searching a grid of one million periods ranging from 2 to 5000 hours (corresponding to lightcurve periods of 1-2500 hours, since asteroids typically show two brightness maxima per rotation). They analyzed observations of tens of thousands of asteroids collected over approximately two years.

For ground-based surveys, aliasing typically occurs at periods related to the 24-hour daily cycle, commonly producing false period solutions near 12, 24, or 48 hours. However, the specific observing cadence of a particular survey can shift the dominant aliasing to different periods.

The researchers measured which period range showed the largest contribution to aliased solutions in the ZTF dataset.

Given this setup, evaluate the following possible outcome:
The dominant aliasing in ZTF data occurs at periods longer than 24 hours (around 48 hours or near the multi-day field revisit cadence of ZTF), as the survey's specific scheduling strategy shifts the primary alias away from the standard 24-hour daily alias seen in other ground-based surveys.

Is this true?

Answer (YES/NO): NO